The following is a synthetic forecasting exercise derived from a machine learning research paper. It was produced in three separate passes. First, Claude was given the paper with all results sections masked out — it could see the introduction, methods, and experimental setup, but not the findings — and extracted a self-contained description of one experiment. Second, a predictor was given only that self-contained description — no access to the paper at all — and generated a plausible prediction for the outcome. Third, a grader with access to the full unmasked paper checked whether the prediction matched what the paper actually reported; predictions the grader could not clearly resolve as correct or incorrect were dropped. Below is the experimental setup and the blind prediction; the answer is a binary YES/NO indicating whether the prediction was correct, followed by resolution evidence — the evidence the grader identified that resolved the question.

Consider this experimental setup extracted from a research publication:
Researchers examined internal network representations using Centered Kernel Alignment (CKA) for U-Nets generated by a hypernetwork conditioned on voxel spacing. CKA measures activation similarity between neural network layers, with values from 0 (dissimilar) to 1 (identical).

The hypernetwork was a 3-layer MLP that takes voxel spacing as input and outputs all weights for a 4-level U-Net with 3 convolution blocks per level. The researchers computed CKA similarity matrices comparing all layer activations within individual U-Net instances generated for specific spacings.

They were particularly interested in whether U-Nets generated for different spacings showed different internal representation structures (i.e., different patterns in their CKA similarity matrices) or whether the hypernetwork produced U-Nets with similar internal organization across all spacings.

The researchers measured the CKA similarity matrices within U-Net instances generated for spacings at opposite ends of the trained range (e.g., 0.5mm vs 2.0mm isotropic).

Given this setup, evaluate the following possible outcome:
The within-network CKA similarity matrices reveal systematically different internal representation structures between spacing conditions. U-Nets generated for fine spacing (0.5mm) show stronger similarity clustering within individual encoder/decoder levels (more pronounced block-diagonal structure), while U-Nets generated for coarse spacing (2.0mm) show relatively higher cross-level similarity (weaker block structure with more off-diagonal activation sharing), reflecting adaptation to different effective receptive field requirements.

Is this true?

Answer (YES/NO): NO